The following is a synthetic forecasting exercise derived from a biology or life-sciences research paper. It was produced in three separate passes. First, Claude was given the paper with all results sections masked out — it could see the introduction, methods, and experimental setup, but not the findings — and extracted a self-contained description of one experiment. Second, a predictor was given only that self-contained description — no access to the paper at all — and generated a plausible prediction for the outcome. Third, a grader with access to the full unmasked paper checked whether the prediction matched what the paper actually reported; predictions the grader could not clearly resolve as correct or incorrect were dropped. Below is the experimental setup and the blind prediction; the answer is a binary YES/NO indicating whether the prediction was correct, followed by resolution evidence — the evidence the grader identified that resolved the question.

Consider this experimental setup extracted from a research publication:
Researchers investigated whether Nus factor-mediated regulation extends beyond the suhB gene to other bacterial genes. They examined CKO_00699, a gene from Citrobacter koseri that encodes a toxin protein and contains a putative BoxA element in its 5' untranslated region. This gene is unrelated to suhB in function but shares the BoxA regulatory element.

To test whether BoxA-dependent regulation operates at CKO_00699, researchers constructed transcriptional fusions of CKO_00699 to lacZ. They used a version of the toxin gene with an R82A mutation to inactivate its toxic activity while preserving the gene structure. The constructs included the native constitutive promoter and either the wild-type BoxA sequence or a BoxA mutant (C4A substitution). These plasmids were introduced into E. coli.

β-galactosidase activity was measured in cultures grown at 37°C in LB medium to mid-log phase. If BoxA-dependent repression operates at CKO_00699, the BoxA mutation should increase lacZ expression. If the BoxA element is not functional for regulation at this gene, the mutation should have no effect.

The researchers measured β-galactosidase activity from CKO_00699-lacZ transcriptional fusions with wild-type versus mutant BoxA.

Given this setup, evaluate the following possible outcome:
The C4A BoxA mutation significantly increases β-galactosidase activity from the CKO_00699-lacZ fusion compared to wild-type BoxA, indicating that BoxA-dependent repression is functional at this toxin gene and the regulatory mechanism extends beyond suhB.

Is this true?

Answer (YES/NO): YES